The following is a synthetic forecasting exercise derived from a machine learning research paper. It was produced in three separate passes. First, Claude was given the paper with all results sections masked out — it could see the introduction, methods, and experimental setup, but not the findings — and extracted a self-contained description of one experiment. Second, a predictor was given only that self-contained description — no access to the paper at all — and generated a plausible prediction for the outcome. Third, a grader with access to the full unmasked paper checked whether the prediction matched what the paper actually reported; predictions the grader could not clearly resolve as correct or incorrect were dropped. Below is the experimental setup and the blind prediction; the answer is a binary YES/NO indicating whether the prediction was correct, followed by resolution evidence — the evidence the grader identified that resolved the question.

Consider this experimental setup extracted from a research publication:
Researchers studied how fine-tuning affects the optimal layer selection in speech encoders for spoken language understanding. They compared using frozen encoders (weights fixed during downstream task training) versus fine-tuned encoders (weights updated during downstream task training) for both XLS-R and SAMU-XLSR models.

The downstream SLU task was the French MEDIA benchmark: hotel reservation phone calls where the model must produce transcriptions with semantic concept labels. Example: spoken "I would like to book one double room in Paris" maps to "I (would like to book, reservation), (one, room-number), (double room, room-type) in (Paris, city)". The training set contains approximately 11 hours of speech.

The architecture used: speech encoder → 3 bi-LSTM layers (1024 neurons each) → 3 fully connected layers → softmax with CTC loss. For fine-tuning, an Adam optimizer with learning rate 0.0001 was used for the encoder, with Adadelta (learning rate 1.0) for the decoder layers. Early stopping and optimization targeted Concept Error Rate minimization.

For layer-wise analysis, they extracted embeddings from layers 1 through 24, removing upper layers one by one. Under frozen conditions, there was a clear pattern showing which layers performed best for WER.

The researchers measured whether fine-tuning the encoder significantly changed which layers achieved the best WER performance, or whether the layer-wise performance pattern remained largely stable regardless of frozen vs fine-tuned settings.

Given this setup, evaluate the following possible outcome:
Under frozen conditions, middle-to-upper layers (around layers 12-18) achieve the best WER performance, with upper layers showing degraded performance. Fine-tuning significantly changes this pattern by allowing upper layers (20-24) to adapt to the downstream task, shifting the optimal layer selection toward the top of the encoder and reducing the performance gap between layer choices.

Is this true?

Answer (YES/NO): NO